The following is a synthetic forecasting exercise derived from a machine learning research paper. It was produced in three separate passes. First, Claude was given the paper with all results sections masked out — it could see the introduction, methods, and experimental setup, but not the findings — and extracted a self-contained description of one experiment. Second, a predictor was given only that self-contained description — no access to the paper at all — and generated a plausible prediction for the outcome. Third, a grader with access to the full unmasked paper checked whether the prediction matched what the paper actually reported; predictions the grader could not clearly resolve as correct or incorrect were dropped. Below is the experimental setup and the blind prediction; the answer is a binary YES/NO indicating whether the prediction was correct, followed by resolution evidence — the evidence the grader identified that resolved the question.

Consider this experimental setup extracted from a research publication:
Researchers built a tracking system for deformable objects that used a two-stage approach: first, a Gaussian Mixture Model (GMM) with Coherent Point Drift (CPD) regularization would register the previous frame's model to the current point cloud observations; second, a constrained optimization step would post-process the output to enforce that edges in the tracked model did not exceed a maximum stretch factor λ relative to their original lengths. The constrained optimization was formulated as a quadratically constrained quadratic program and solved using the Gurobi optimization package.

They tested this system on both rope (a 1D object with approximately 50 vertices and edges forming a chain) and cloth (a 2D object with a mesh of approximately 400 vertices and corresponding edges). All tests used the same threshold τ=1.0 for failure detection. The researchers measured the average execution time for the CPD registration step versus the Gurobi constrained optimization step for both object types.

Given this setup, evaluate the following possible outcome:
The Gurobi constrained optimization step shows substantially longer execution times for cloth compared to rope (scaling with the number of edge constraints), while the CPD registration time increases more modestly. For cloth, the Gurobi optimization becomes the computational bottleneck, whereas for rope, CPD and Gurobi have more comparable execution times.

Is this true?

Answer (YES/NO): NO